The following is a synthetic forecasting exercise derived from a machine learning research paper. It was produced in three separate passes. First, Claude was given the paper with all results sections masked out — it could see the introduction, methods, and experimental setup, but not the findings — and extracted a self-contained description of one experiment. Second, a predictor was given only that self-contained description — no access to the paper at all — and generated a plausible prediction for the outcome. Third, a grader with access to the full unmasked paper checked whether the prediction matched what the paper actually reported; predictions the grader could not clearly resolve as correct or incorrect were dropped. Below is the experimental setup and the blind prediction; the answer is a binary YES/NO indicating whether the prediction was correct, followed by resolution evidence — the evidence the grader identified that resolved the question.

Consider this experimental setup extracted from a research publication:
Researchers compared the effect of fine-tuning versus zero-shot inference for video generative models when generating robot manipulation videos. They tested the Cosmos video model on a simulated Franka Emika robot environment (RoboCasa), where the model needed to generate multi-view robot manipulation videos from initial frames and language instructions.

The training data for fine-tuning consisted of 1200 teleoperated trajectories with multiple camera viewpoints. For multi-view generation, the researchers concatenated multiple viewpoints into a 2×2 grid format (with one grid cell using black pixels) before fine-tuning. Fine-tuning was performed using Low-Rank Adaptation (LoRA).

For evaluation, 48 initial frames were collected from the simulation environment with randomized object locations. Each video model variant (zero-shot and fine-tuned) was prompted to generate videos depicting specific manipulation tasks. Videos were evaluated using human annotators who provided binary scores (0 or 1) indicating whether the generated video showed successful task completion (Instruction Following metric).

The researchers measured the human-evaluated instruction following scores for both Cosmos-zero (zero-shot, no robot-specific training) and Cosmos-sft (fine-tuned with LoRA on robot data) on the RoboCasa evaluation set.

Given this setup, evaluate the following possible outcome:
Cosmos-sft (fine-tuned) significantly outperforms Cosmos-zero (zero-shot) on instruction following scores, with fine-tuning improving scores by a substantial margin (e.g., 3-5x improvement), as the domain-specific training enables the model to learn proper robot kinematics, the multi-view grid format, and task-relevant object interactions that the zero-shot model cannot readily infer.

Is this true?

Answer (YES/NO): YES